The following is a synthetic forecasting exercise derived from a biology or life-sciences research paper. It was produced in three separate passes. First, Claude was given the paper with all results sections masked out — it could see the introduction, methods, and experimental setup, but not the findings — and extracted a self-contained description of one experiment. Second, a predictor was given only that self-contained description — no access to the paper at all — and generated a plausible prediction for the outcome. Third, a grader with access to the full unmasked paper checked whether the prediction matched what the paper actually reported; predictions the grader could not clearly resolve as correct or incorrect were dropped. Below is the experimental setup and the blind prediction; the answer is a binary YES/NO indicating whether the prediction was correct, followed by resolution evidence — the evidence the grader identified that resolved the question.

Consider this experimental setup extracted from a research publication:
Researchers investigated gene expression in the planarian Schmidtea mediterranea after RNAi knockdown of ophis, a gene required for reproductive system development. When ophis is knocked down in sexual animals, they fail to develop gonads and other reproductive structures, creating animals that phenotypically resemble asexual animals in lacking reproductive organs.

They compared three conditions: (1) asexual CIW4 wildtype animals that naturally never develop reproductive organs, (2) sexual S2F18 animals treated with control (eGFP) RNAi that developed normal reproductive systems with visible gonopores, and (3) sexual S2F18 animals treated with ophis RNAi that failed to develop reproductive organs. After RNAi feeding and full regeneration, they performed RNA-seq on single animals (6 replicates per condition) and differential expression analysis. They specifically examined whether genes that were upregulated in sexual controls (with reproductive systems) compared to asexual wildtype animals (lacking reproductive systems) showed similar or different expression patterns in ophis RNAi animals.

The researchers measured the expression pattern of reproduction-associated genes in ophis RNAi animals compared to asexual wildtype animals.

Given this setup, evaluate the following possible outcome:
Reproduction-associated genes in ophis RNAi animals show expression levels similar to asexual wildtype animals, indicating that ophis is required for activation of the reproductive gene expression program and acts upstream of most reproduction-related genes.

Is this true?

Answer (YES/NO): YES